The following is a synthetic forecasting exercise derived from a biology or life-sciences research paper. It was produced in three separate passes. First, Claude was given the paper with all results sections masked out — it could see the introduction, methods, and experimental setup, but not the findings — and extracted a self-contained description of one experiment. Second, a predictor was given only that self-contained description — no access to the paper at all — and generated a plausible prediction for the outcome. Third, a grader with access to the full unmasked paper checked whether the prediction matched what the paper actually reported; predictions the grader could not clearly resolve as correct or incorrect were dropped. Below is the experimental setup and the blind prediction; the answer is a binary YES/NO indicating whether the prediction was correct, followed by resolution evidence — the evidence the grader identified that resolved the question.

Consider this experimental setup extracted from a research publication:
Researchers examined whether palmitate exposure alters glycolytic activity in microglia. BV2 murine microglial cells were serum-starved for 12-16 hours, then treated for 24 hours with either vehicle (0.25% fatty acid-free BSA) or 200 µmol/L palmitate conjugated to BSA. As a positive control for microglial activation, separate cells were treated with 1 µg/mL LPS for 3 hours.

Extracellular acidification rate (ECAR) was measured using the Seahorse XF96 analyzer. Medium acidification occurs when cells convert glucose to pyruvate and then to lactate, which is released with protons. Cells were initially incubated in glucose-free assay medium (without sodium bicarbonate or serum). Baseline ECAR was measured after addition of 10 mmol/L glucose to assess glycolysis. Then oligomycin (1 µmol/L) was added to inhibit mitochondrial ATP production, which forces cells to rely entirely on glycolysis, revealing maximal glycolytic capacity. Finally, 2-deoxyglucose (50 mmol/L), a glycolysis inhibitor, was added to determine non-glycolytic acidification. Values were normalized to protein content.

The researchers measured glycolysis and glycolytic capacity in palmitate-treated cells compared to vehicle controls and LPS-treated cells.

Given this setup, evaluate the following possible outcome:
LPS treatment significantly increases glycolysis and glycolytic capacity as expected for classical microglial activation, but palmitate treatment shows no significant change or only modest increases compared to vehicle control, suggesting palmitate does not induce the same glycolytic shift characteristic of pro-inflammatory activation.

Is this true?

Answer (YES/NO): NO